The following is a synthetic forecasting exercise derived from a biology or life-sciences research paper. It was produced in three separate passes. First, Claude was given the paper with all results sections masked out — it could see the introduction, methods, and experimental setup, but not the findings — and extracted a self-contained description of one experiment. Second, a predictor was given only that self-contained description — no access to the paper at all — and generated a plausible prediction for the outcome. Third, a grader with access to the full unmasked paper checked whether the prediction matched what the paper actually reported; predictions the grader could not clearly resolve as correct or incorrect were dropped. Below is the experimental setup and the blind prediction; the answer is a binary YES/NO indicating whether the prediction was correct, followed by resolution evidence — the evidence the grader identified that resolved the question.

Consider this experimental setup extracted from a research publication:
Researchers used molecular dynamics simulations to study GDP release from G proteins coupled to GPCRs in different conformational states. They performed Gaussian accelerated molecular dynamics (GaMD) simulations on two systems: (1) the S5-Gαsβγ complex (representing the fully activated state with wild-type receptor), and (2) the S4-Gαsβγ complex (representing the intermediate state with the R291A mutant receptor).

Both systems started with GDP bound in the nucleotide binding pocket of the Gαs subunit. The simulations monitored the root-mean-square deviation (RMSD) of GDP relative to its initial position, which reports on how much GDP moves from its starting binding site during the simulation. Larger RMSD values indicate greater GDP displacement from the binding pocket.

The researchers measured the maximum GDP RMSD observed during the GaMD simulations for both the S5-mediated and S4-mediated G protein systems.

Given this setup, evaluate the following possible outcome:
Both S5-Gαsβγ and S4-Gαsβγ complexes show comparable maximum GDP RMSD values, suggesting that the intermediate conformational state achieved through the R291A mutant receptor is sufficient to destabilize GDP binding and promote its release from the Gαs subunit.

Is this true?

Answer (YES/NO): NO